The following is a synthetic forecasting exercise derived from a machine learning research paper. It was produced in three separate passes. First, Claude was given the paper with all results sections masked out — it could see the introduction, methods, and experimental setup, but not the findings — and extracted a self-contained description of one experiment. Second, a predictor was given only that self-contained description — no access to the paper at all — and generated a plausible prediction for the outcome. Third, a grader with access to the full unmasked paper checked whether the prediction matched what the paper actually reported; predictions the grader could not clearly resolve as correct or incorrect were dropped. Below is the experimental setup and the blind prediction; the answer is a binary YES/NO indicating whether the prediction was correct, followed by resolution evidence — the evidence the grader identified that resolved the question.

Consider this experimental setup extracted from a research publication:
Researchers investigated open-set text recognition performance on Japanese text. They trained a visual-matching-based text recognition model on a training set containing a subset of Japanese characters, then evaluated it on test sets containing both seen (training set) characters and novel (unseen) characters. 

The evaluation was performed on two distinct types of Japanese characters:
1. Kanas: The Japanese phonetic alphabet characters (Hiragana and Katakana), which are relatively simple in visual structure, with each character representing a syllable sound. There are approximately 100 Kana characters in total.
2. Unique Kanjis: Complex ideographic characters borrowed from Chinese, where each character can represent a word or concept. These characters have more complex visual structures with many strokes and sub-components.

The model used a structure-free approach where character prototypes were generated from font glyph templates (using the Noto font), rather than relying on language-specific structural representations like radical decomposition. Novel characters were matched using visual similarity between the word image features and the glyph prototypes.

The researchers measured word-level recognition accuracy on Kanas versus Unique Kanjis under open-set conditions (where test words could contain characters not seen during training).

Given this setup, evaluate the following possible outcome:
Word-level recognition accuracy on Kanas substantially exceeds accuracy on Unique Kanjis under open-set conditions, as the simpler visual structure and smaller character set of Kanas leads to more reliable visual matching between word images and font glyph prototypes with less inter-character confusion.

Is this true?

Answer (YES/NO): NO